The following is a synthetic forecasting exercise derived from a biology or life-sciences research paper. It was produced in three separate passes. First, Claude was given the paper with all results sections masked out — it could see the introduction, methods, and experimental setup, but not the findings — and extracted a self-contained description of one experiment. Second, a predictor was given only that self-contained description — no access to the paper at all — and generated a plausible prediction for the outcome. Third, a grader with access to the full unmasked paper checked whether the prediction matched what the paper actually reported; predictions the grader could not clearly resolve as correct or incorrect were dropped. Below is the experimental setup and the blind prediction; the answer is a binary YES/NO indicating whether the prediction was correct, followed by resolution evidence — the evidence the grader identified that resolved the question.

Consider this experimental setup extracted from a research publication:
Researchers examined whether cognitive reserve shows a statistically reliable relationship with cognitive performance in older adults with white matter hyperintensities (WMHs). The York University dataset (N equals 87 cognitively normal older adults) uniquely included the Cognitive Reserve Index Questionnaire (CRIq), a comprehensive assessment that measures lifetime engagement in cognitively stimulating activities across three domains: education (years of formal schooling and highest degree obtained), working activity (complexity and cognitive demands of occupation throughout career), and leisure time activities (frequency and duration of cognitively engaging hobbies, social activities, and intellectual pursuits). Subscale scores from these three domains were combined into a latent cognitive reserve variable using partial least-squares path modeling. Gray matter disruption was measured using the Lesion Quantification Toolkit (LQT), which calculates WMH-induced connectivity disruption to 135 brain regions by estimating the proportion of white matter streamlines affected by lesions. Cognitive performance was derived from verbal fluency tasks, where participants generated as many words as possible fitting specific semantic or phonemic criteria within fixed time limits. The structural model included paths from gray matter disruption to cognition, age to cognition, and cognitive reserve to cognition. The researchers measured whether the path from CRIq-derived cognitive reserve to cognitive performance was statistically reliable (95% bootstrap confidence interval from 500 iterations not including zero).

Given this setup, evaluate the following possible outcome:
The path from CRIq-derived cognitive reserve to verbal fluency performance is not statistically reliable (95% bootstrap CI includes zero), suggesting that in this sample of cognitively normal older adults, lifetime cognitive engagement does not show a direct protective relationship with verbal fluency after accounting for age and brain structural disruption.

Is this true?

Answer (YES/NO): NO